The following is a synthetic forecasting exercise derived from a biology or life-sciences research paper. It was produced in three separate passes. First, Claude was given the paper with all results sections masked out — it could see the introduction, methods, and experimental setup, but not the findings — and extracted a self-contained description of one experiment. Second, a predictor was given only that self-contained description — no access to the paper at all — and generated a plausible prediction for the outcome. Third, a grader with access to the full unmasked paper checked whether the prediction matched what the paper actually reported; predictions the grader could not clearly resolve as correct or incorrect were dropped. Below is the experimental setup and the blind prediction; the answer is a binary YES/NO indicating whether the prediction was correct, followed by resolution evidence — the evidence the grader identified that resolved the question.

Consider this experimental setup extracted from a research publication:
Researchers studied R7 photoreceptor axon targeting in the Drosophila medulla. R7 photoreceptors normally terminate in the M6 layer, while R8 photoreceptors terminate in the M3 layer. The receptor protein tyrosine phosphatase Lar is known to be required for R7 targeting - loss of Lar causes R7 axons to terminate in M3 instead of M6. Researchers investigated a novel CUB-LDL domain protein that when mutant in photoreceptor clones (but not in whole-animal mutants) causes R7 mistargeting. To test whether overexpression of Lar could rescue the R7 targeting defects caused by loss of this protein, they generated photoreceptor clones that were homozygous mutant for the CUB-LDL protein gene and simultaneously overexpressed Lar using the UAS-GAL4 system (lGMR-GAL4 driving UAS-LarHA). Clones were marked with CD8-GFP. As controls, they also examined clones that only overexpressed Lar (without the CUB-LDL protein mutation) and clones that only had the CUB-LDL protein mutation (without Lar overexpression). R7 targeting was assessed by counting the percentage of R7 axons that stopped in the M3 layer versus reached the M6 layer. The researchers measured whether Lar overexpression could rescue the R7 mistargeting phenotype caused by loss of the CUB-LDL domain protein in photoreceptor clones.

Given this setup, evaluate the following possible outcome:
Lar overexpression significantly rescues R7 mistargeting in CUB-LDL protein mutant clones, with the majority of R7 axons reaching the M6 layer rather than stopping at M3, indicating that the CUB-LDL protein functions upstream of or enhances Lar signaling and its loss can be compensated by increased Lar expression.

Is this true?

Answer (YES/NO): YES